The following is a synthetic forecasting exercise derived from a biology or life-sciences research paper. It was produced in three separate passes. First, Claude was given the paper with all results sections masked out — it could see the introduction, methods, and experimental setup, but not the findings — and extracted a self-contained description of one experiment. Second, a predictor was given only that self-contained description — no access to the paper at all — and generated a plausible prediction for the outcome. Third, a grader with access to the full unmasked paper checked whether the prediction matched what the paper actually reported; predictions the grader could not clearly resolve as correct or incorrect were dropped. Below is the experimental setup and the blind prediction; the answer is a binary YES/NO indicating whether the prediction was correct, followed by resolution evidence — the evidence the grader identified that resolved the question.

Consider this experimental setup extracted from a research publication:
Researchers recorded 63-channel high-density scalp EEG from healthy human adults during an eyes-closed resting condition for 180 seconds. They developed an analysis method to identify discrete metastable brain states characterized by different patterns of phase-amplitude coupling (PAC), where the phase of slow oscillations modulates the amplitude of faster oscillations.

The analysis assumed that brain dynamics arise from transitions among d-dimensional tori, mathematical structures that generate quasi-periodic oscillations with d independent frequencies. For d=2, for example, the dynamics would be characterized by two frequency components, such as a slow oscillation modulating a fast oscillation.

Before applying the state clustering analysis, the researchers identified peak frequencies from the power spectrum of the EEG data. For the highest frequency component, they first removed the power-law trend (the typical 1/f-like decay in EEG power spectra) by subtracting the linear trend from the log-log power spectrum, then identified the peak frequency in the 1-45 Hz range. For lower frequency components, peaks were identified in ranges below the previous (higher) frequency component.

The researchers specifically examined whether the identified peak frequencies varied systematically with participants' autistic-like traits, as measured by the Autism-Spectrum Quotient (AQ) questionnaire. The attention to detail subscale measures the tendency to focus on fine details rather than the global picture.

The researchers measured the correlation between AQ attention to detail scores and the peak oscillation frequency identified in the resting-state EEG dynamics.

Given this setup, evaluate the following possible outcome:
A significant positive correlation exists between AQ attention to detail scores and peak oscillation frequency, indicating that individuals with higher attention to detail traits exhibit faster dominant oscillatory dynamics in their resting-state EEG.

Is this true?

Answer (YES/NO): NO